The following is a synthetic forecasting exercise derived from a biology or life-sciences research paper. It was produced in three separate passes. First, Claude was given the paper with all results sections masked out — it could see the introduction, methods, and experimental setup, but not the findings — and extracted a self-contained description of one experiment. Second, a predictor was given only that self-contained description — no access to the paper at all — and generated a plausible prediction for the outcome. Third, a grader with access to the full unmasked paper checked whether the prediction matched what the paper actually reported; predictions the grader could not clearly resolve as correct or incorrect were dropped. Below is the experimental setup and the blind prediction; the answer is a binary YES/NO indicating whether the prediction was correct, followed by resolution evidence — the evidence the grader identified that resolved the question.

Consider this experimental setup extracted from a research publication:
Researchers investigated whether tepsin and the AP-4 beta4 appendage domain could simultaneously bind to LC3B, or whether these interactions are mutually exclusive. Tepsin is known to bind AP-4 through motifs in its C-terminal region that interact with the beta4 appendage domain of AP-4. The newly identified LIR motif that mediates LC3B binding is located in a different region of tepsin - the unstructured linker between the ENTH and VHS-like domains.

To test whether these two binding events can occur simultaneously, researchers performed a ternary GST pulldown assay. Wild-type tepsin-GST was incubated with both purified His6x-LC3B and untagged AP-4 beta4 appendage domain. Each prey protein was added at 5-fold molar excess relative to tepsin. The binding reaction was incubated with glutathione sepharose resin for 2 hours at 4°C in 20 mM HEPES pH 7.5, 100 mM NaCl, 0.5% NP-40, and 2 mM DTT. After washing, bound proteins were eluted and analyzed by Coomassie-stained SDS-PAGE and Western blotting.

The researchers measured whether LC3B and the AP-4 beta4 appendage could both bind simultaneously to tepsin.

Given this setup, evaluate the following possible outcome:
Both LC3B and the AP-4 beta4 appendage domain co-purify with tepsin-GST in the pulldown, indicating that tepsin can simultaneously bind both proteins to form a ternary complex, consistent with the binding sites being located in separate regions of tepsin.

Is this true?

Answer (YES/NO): YES